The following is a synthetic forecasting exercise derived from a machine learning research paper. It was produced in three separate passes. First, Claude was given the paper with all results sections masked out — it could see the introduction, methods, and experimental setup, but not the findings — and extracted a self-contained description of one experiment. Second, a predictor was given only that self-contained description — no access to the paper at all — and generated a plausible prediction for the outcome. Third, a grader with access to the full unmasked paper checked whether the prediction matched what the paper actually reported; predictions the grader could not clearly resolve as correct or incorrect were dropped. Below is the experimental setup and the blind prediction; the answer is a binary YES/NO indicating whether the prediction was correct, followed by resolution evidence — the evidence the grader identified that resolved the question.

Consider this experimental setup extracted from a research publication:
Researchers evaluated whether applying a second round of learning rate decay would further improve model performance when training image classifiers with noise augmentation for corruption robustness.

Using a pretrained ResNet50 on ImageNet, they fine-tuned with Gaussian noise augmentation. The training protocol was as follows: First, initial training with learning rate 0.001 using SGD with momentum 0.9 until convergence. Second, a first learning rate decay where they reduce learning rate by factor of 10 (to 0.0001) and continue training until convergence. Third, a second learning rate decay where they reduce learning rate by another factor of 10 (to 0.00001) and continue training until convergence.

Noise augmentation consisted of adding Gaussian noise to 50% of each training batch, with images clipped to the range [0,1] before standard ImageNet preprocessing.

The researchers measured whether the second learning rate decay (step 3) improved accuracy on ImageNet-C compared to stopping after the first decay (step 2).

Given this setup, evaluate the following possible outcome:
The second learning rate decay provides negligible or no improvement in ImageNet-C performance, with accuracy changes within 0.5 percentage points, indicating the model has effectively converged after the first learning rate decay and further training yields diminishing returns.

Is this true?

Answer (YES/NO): YES